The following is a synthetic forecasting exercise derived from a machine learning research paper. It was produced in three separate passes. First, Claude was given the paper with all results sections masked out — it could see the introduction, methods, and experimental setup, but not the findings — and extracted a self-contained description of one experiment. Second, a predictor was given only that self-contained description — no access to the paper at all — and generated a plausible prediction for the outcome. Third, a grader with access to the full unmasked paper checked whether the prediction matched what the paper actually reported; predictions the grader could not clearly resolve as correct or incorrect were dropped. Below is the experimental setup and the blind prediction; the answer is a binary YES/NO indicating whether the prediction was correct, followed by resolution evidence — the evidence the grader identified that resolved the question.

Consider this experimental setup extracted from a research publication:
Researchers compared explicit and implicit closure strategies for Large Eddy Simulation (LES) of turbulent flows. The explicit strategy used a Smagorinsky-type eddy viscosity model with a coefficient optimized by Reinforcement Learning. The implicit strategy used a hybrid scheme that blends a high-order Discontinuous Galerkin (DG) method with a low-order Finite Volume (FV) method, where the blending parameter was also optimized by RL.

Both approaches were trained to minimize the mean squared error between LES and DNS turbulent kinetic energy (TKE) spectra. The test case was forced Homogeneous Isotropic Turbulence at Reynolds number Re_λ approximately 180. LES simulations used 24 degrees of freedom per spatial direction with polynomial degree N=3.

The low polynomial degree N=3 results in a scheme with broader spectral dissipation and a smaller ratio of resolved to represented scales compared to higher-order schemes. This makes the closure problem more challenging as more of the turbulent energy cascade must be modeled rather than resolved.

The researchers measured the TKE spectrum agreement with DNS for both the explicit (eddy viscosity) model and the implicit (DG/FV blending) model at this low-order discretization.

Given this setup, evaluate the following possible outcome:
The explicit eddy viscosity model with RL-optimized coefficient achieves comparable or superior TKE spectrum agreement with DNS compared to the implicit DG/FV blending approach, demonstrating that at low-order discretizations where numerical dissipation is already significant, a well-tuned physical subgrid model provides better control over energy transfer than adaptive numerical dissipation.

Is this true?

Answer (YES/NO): NO